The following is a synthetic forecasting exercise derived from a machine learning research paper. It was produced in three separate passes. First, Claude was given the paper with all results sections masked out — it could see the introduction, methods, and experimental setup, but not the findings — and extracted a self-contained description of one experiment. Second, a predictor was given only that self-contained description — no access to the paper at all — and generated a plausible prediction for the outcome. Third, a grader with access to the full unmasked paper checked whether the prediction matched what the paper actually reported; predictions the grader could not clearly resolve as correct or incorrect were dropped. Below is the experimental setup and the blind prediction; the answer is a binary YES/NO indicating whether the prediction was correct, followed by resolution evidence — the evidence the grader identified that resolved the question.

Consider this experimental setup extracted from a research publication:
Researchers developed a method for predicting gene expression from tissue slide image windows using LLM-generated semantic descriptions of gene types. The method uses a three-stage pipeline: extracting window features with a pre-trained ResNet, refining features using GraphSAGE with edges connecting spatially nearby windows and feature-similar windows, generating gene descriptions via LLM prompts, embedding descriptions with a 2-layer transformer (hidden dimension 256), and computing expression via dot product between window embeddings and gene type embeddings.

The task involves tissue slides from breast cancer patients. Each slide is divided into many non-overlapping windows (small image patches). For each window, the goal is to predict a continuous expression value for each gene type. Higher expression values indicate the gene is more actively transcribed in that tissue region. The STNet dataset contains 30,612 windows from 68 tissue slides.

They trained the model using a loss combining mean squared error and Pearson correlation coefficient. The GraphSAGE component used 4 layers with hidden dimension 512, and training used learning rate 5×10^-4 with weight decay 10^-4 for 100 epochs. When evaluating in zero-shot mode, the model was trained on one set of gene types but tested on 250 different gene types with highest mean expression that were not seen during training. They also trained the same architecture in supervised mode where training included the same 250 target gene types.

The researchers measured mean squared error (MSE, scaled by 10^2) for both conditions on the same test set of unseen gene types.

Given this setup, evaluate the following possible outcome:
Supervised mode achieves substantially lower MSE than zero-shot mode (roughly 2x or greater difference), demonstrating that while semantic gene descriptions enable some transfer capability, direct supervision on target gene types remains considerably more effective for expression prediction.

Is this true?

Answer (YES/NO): YES